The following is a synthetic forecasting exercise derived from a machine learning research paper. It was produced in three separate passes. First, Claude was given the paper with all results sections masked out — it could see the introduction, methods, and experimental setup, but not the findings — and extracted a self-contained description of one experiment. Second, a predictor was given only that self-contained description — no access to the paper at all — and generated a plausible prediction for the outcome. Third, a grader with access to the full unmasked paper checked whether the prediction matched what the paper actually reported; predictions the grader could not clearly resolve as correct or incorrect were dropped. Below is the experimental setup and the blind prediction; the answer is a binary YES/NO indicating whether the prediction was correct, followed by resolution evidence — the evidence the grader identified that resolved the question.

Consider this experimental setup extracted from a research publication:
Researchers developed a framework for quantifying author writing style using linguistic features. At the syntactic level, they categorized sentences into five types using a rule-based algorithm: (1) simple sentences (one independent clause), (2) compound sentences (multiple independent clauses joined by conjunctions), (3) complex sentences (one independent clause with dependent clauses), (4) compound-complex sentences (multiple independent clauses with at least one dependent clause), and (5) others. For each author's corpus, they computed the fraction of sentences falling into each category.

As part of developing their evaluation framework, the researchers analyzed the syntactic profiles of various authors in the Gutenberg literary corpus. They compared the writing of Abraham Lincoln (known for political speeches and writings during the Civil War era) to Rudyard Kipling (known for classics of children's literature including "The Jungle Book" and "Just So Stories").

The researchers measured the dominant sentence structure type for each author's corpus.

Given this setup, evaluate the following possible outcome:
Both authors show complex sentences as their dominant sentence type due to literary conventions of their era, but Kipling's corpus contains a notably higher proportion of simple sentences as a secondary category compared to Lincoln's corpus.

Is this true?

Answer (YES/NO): NO